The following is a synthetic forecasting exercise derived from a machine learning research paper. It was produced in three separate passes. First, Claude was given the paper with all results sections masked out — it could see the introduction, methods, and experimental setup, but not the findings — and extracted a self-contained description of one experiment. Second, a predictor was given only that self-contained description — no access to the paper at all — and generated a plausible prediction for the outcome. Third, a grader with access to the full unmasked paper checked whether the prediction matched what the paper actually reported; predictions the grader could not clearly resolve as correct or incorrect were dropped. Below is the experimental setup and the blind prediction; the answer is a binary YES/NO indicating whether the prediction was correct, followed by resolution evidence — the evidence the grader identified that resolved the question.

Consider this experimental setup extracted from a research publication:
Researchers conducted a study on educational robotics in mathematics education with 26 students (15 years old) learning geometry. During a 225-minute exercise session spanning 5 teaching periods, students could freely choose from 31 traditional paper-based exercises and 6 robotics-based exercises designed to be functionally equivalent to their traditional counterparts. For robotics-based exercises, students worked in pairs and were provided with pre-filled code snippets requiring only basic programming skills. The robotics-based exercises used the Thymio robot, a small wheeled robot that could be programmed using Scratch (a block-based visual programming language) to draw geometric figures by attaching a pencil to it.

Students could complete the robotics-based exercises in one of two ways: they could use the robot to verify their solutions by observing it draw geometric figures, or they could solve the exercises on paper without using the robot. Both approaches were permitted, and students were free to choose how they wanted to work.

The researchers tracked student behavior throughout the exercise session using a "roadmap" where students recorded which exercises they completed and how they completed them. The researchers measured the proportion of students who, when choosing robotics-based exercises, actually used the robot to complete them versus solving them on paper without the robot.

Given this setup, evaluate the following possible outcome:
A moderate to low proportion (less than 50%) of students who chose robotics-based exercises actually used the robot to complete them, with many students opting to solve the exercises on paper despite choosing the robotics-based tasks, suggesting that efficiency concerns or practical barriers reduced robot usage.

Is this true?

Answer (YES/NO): NO